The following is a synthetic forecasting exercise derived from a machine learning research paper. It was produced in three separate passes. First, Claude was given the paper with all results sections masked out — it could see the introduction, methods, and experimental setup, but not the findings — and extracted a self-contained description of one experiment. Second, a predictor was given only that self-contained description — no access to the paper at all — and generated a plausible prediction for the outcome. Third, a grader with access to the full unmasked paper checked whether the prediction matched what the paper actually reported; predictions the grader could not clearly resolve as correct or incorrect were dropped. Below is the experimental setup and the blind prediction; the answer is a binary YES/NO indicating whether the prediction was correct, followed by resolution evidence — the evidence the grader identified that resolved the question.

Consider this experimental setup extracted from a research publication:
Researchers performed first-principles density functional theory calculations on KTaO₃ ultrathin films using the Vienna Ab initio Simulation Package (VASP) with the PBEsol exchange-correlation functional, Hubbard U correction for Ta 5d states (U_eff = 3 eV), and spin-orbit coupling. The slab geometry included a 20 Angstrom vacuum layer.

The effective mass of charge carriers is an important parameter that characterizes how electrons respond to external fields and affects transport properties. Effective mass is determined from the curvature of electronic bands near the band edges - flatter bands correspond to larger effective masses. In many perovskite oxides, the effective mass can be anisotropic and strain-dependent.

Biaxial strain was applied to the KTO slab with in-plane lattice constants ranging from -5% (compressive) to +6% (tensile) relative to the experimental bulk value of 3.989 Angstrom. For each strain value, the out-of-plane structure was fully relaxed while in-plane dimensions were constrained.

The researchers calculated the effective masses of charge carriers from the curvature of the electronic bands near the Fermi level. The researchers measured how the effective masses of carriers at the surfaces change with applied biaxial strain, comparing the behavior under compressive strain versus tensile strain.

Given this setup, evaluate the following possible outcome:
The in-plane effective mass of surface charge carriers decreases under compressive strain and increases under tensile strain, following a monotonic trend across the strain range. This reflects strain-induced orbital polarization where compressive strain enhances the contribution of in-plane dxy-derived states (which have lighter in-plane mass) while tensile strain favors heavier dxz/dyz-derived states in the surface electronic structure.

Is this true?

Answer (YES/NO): NO